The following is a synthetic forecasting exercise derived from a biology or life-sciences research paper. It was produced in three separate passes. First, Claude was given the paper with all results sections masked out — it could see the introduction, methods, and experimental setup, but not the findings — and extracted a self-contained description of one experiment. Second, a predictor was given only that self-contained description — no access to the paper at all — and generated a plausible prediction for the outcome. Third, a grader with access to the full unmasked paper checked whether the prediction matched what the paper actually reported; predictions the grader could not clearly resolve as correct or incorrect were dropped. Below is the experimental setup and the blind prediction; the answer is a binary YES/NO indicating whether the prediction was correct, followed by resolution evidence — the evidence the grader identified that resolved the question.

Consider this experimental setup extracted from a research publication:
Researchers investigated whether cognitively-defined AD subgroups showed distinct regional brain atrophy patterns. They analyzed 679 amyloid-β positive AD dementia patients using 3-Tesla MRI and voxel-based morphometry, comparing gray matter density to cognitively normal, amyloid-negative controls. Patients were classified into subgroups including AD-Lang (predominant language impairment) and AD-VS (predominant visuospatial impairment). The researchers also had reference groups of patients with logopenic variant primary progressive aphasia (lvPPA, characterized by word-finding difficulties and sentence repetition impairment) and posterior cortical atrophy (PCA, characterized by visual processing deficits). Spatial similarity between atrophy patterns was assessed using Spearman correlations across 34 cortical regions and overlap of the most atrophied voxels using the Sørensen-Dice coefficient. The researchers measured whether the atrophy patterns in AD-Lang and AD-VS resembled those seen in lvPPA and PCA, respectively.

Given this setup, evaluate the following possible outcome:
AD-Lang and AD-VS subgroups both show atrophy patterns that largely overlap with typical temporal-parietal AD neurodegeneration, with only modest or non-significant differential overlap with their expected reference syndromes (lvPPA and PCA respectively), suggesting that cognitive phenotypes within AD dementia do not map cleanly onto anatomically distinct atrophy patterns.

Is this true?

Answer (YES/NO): NO